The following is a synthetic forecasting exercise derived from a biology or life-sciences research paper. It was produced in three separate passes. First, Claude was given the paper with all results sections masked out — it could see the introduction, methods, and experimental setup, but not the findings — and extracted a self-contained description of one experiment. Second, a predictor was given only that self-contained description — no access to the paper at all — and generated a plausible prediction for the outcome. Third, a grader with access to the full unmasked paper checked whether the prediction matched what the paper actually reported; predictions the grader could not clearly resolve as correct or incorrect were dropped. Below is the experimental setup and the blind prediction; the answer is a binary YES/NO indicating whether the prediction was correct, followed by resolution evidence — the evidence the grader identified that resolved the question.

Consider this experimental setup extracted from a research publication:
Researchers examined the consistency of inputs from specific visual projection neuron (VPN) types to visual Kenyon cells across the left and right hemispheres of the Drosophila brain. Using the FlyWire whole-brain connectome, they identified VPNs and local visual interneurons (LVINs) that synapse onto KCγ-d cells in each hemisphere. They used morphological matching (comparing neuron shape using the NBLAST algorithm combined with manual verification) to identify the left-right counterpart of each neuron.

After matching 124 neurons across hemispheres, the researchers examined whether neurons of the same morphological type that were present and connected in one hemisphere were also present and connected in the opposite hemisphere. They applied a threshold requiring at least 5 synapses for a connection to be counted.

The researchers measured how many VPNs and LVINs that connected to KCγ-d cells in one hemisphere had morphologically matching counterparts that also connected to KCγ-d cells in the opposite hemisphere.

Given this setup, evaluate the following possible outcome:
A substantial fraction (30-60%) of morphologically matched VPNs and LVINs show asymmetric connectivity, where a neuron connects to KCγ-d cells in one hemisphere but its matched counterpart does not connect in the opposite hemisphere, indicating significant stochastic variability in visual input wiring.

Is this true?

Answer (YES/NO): NO